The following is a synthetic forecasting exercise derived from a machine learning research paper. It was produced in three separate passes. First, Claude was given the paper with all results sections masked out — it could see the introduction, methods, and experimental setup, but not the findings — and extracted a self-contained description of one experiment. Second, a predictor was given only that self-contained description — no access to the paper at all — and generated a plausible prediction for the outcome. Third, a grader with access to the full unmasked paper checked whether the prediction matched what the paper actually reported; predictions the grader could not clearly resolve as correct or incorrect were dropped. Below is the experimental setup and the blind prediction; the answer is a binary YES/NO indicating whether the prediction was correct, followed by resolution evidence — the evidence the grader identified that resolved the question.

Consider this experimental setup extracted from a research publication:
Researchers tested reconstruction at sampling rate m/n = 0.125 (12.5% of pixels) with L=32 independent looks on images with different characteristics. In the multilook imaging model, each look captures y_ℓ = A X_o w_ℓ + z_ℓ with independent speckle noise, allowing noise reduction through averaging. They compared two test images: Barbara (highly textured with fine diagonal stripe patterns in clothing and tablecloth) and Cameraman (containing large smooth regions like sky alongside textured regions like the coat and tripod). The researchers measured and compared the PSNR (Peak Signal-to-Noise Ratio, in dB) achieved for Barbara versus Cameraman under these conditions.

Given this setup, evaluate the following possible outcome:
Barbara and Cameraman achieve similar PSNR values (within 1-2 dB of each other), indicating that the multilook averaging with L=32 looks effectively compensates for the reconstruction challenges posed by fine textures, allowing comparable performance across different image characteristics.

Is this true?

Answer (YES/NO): NO